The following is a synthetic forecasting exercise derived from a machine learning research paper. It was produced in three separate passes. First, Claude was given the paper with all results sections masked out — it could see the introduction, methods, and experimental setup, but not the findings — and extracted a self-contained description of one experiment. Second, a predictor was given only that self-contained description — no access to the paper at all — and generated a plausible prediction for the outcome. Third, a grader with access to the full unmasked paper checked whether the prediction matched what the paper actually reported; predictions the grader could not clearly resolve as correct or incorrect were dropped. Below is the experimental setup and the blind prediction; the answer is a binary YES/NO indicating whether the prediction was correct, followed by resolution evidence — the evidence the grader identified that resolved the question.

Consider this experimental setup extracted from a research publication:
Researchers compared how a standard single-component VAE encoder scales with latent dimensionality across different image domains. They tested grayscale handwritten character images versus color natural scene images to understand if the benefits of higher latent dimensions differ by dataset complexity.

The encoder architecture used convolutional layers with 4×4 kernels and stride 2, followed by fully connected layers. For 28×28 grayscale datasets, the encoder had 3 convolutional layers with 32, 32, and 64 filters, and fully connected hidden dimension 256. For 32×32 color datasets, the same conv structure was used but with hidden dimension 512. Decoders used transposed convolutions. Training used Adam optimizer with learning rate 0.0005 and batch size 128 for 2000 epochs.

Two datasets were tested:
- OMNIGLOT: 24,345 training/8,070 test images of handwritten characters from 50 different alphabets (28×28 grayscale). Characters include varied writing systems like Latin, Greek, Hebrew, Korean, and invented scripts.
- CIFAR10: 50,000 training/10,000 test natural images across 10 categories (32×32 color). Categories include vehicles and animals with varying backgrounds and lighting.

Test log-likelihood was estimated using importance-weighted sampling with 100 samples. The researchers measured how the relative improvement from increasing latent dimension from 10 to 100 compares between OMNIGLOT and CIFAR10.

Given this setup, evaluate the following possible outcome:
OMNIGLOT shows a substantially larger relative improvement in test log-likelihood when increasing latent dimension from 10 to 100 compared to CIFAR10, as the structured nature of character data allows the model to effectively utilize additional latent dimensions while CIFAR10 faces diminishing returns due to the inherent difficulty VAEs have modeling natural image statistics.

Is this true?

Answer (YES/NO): YES